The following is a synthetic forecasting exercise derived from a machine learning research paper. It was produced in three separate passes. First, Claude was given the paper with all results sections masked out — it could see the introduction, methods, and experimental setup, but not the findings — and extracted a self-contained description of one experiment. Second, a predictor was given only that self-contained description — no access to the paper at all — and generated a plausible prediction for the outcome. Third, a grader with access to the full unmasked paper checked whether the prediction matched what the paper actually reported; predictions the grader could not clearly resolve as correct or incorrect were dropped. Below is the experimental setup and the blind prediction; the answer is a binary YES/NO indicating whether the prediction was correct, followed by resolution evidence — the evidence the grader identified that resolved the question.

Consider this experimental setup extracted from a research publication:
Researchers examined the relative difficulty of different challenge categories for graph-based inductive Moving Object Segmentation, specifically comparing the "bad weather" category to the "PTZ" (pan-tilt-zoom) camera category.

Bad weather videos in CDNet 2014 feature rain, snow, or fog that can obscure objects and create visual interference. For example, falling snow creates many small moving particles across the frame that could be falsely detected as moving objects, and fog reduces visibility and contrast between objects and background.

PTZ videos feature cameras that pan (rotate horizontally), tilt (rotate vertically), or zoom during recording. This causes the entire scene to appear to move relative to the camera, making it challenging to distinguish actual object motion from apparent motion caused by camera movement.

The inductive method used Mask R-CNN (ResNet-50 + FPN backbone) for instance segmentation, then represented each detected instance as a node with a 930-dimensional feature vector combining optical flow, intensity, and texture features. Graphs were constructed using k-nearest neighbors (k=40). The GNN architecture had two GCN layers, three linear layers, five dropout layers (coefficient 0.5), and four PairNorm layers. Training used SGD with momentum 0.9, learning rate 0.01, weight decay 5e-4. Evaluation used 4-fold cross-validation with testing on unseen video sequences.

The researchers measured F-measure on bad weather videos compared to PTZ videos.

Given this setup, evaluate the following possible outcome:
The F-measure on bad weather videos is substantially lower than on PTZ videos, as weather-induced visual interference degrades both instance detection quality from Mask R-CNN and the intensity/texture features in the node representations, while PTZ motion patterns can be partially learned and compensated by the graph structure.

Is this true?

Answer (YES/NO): NO